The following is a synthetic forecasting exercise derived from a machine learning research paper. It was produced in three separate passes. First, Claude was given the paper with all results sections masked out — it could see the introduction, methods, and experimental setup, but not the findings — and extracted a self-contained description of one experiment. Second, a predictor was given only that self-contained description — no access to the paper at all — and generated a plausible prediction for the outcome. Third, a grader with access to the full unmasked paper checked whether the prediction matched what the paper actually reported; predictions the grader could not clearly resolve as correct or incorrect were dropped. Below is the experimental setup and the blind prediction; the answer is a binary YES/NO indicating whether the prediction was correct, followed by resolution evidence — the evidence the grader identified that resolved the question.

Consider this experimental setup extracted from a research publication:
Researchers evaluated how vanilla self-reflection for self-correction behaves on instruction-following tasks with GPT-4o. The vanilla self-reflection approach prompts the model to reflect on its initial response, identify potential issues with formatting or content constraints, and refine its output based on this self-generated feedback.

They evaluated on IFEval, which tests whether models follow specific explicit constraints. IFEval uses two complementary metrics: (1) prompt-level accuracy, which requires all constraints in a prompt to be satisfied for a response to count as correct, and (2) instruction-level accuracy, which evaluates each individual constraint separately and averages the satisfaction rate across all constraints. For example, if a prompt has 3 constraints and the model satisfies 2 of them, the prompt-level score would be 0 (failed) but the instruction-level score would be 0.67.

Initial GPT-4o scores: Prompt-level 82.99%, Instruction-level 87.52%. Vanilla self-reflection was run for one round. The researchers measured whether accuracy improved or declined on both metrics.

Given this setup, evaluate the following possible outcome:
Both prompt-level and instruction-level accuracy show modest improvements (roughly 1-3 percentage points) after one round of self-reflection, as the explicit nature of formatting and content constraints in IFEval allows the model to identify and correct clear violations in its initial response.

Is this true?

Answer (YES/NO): YES